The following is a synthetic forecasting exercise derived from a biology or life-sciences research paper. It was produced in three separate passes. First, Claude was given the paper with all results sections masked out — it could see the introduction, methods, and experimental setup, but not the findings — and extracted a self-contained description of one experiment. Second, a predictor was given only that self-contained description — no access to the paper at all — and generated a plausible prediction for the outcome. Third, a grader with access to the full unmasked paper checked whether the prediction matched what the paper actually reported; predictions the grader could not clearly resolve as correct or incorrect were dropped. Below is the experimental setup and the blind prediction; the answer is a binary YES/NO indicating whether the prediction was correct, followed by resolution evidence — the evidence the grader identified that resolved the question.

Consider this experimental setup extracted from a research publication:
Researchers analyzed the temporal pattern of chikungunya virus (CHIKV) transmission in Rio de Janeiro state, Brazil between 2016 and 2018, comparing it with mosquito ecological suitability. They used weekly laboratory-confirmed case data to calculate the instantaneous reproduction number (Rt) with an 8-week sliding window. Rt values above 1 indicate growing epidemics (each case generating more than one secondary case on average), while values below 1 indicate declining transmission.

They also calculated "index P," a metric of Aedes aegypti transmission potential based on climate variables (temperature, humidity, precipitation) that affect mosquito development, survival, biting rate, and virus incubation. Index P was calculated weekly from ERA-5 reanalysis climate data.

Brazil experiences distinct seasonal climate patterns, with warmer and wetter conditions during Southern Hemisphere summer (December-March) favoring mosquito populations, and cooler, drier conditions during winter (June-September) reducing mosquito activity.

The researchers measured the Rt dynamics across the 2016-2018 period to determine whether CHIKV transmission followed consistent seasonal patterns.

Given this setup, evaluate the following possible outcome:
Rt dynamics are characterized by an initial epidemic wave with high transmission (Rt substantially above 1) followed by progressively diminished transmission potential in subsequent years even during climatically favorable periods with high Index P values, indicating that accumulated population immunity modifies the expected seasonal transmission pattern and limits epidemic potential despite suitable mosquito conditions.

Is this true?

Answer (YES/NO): NO